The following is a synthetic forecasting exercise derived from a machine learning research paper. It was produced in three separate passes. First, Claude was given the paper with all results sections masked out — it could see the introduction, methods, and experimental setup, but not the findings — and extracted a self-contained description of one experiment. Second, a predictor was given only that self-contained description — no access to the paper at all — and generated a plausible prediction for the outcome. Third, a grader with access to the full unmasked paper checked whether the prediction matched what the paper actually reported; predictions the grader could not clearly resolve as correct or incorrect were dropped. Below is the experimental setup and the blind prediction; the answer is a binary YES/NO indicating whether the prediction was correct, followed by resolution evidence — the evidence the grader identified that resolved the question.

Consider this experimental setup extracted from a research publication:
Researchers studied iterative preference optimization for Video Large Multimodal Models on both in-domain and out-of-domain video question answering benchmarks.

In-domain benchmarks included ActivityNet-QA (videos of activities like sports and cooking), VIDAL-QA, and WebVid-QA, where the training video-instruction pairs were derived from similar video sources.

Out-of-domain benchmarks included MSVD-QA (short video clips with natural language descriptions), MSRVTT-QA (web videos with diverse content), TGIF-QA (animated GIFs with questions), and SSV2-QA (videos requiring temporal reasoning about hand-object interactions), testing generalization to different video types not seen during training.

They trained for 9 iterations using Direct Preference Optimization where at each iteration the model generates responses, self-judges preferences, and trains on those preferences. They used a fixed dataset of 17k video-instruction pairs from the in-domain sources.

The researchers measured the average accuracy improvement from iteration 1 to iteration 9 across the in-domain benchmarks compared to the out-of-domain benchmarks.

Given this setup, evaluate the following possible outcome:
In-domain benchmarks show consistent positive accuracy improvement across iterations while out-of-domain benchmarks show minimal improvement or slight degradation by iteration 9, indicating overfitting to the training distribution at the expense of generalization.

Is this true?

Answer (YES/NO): NO